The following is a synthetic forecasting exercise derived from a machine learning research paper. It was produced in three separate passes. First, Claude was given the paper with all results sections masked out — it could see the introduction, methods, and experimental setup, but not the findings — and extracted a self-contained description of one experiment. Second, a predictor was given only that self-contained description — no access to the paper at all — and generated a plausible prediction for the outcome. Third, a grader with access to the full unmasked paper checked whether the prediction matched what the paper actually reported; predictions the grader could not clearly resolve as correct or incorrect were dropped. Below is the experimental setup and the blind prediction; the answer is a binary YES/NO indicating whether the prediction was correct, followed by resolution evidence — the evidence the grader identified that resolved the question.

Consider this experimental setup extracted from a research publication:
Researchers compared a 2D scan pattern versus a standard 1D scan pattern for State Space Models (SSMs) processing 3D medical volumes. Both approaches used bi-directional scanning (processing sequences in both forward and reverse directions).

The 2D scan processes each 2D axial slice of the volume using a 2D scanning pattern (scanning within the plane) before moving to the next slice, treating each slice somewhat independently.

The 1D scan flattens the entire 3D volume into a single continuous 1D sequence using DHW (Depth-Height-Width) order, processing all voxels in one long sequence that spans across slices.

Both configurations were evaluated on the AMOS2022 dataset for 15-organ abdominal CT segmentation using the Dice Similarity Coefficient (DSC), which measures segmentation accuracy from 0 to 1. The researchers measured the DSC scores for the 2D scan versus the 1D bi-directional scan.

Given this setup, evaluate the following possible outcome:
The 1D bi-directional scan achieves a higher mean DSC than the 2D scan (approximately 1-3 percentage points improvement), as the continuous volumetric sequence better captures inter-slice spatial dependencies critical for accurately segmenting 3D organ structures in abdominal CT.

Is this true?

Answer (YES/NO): YES